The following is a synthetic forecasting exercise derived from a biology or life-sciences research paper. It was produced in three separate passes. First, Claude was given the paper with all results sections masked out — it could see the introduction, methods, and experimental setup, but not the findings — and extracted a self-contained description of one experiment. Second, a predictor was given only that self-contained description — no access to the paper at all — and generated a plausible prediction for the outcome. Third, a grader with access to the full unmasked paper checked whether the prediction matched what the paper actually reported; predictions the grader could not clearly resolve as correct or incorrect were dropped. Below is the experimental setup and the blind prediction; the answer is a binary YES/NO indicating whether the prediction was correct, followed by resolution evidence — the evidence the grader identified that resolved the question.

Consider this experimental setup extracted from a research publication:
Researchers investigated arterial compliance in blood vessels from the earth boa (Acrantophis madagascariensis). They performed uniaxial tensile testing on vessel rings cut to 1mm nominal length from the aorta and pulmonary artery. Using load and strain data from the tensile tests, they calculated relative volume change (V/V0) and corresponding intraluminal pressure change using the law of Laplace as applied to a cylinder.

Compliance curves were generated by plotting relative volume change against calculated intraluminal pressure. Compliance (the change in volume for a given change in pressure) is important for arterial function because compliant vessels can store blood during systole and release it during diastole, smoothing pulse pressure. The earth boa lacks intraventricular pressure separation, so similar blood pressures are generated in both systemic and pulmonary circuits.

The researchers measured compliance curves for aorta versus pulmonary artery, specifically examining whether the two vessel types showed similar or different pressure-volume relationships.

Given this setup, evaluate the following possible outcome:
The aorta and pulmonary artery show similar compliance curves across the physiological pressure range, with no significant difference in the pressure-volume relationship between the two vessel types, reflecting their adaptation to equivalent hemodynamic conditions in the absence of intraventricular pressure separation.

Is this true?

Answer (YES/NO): NO